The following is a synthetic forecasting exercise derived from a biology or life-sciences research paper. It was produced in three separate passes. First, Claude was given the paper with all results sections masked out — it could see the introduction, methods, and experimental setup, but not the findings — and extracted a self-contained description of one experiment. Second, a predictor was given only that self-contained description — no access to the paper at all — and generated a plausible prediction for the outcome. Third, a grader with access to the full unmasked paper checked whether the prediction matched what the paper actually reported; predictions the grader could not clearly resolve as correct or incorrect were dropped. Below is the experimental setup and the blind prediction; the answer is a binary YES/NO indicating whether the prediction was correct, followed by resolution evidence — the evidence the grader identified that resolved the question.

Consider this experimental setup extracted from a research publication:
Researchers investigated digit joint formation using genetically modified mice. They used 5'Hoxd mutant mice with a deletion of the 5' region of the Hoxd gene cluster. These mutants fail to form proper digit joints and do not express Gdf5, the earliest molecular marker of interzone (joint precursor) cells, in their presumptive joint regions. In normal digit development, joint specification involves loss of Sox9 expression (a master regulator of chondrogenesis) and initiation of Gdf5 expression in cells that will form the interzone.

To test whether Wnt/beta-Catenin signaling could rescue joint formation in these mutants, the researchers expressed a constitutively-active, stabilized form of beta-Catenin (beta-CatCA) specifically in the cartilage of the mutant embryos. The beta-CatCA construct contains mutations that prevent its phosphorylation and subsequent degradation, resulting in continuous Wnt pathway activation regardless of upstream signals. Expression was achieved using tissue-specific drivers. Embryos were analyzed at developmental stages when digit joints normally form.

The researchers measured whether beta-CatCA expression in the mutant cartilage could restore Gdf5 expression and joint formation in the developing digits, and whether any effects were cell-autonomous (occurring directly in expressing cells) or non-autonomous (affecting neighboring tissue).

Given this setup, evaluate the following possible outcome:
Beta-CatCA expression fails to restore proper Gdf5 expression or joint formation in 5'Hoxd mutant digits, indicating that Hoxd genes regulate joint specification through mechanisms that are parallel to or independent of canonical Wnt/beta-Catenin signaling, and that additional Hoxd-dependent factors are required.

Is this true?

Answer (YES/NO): NO